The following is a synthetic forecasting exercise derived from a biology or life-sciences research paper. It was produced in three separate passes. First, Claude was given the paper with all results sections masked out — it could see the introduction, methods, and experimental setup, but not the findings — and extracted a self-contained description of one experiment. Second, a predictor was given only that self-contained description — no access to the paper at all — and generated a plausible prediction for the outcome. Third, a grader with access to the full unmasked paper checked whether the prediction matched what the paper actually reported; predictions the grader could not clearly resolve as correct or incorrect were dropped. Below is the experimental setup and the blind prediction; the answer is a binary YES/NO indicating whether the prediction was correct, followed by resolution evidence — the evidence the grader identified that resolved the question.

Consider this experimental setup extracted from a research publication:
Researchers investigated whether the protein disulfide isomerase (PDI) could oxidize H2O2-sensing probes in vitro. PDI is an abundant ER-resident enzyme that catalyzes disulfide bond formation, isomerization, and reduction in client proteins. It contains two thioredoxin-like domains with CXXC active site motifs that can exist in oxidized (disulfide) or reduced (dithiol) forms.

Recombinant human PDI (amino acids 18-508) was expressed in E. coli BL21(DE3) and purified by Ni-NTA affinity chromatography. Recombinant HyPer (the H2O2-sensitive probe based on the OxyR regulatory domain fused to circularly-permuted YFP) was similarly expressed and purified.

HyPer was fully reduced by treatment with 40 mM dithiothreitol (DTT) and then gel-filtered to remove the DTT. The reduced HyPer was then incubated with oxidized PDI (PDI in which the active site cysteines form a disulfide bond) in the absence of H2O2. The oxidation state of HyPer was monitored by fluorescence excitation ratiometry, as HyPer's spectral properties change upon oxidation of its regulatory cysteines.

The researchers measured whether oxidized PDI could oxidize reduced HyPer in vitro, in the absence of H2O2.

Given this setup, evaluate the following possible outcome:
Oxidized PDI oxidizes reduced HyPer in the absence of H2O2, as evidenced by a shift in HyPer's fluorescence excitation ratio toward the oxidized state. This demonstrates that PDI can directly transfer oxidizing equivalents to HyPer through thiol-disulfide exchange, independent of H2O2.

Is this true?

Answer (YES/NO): YES